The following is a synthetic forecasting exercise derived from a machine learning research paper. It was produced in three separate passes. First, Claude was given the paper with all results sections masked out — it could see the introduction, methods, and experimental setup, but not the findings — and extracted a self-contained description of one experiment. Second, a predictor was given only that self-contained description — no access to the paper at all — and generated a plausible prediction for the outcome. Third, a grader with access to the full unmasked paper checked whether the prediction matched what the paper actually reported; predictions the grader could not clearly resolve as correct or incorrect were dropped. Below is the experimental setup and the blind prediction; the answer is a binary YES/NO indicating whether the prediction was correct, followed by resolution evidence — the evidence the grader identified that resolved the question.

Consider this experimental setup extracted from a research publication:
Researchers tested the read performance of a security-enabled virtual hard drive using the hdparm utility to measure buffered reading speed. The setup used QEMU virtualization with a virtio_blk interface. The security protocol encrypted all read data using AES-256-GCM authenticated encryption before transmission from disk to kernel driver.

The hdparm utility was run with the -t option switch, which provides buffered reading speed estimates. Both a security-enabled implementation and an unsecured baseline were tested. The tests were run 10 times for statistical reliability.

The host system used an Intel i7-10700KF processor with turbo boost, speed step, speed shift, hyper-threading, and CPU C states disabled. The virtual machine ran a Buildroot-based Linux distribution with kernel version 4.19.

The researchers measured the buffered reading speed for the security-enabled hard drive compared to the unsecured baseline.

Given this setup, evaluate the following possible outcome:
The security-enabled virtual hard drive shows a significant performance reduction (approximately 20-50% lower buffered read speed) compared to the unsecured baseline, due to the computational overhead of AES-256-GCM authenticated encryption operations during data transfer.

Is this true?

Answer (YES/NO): NO